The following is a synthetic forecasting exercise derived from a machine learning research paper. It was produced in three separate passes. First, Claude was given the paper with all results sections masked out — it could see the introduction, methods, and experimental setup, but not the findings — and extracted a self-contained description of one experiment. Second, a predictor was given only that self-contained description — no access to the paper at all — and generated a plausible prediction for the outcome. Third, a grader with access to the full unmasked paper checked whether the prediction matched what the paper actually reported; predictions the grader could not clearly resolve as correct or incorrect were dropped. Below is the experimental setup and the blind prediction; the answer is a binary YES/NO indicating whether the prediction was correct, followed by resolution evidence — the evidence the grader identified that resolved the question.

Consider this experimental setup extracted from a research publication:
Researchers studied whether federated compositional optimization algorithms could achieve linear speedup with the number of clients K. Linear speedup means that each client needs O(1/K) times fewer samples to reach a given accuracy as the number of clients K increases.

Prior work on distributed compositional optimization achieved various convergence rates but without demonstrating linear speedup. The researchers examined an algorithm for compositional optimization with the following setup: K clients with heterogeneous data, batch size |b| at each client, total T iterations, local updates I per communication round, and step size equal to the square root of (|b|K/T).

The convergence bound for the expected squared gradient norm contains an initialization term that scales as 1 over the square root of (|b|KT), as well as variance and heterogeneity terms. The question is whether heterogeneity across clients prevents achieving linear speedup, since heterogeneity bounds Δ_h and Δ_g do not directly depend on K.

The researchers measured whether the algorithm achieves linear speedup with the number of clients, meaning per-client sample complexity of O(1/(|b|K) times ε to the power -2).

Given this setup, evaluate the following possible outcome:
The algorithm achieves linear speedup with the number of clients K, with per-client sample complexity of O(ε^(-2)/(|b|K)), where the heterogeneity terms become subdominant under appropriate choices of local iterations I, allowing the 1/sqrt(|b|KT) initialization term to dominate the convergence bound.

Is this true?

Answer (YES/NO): NO